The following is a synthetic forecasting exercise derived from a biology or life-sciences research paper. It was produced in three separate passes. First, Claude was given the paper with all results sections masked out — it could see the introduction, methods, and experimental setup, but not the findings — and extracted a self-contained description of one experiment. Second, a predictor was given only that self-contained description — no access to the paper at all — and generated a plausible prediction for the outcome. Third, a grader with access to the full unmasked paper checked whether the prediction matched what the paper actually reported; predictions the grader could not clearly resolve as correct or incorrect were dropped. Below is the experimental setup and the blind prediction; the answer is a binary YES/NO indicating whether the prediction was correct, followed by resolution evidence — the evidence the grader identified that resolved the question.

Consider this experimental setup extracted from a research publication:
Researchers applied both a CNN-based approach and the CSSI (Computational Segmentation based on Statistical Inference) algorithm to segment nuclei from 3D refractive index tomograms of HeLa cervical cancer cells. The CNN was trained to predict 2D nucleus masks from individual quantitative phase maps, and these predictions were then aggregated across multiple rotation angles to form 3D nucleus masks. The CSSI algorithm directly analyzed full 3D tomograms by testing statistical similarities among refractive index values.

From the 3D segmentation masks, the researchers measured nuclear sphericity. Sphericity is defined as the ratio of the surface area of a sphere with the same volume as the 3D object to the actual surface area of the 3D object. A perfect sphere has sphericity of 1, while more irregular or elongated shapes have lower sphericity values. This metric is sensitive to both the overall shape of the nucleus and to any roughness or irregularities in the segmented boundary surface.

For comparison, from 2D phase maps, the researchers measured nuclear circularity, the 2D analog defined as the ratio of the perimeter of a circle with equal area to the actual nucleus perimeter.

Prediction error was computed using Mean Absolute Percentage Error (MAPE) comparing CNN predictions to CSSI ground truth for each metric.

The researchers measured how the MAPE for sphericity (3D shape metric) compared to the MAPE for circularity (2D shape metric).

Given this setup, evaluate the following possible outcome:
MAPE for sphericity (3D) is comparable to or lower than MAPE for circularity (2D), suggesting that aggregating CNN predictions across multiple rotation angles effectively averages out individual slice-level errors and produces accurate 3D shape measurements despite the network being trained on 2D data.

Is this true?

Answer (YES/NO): YES